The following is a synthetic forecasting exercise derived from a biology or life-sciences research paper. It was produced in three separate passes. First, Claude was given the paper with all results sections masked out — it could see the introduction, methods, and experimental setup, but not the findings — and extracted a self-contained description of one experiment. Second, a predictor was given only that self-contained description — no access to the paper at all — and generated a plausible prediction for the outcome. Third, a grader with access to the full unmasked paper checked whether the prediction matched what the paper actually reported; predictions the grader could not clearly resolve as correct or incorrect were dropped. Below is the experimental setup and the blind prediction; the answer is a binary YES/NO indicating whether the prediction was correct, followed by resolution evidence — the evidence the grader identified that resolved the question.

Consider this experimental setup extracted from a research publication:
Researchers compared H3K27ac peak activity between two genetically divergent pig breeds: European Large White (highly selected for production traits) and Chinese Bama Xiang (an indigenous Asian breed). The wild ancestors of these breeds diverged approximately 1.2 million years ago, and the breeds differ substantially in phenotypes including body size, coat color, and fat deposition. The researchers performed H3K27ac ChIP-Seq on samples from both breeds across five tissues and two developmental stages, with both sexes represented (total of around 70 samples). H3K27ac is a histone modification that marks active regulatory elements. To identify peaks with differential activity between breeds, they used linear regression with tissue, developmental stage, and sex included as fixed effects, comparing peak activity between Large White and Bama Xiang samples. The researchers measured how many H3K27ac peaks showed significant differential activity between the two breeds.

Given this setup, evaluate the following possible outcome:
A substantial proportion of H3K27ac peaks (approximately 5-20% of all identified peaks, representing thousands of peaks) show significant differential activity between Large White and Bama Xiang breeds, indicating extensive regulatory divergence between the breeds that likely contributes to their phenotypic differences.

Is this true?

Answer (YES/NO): NO